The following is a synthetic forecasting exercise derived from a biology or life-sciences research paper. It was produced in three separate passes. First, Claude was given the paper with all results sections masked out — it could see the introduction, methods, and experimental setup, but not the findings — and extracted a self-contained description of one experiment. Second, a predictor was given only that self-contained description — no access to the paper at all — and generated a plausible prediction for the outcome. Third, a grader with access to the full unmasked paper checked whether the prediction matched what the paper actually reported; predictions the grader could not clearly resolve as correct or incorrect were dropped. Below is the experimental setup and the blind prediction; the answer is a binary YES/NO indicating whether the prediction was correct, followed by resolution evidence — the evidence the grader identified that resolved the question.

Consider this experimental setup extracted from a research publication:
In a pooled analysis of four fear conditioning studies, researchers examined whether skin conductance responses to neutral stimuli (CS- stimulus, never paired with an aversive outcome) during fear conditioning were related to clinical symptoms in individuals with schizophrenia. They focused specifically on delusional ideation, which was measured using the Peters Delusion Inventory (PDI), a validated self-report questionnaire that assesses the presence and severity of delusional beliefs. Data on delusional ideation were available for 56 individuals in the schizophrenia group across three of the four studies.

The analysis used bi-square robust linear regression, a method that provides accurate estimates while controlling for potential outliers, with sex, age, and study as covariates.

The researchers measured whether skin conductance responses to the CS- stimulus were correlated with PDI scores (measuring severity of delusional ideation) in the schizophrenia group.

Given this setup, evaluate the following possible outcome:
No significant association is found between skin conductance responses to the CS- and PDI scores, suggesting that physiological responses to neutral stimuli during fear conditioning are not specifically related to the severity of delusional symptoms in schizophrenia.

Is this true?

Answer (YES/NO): NO